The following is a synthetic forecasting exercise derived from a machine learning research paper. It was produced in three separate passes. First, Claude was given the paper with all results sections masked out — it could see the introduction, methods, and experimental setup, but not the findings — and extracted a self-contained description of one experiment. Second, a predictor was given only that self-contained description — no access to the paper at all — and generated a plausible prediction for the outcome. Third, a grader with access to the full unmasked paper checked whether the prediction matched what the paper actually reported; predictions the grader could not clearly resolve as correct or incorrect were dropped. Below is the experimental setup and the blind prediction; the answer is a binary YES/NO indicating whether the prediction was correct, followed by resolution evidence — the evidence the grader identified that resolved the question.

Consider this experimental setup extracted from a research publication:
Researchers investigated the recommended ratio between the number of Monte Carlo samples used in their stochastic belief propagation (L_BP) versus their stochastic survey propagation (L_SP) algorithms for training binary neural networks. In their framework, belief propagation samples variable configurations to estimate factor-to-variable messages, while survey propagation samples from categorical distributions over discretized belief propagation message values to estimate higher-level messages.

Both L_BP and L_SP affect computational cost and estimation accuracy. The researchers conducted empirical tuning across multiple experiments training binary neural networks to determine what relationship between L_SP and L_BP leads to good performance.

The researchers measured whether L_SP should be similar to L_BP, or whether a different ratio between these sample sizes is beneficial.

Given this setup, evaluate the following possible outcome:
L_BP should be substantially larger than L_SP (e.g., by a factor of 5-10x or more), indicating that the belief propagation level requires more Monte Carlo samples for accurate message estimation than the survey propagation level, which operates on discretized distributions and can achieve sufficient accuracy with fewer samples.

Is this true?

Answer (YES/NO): NO